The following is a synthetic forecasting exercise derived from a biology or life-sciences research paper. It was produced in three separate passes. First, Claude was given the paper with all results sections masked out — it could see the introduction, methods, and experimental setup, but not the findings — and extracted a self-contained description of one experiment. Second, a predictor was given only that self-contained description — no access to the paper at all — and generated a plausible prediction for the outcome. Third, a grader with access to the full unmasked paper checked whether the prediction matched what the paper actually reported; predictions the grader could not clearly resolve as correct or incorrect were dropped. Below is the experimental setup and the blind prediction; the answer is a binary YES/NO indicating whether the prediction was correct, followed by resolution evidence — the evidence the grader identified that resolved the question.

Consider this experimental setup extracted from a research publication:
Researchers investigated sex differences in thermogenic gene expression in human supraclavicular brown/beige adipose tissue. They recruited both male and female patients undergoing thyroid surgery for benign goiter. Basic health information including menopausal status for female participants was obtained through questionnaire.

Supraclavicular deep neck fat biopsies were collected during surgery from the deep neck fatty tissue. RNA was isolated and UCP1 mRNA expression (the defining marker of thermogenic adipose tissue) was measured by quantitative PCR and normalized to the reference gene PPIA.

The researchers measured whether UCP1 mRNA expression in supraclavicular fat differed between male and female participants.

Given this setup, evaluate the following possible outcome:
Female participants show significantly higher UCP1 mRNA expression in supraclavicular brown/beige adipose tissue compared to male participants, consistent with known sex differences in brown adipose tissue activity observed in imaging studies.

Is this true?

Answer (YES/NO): YES